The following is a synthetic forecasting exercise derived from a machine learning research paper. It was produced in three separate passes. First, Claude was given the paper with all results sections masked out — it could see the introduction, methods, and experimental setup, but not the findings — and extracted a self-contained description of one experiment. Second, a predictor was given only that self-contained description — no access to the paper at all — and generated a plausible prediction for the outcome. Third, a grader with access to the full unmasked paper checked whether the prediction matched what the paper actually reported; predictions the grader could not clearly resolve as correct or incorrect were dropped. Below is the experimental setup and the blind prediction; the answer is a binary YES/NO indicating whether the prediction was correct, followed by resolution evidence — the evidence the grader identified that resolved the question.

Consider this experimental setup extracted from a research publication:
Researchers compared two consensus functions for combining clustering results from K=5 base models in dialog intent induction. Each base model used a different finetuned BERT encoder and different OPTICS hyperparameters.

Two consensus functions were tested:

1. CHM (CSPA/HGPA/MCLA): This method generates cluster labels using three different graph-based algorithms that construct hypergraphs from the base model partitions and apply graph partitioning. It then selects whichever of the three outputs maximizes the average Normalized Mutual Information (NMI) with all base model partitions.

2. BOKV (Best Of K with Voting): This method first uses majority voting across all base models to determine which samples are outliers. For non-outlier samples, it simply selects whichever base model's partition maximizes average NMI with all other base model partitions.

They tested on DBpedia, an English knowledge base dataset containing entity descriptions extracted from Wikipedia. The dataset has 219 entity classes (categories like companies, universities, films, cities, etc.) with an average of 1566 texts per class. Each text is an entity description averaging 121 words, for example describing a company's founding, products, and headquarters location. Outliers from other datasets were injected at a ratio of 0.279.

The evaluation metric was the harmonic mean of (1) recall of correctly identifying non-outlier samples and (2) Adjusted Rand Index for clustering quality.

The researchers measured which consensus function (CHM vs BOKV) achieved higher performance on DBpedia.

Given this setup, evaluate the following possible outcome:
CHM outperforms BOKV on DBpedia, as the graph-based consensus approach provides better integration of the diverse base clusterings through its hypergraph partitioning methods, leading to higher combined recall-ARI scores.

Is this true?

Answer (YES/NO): NO